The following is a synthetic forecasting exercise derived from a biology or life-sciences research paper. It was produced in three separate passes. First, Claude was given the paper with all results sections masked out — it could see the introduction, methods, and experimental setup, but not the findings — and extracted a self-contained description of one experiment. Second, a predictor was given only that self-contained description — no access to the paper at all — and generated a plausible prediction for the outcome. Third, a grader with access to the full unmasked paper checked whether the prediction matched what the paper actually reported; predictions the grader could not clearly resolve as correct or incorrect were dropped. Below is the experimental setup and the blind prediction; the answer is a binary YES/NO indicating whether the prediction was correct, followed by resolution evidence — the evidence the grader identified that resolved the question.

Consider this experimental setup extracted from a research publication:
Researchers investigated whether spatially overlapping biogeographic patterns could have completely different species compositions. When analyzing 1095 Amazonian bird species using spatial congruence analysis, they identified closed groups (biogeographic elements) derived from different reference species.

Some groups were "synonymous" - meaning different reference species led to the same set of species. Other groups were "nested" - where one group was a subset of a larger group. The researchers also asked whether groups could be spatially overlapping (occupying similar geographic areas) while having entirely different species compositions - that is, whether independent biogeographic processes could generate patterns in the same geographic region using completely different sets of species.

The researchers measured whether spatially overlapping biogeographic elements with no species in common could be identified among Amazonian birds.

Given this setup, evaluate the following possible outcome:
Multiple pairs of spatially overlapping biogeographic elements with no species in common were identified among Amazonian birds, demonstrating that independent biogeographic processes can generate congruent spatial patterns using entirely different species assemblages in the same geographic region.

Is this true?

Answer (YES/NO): YES